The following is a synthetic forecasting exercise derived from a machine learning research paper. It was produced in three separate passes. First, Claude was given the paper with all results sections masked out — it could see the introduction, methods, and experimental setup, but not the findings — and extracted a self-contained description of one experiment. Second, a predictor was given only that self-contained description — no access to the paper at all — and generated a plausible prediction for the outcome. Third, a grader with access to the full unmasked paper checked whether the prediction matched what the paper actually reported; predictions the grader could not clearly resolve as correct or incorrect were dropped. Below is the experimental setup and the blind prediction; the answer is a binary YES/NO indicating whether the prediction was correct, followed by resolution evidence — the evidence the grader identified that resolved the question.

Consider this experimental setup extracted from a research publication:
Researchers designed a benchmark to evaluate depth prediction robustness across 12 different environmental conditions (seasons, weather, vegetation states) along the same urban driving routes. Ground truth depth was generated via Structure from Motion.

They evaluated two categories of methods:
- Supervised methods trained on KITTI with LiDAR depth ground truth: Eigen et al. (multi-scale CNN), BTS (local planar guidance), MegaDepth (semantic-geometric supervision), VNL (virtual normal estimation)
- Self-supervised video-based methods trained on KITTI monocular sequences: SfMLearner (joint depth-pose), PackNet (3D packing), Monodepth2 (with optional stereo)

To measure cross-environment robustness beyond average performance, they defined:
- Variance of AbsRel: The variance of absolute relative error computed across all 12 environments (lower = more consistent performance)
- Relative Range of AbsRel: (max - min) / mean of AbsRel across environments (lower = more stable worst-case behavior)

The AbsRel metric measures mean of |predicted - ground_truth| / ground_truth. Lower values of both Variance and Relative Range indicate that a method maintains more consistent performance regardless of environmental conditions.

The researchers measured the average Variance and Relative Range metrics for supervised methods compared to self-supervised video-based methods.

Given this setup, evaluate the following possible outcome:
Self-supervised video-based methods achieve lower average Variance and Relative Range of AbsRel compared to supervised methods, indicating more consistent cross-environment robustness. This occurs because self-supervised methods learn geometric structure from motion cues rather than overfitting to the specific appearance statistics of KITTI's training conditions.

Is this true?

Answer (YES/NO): YES